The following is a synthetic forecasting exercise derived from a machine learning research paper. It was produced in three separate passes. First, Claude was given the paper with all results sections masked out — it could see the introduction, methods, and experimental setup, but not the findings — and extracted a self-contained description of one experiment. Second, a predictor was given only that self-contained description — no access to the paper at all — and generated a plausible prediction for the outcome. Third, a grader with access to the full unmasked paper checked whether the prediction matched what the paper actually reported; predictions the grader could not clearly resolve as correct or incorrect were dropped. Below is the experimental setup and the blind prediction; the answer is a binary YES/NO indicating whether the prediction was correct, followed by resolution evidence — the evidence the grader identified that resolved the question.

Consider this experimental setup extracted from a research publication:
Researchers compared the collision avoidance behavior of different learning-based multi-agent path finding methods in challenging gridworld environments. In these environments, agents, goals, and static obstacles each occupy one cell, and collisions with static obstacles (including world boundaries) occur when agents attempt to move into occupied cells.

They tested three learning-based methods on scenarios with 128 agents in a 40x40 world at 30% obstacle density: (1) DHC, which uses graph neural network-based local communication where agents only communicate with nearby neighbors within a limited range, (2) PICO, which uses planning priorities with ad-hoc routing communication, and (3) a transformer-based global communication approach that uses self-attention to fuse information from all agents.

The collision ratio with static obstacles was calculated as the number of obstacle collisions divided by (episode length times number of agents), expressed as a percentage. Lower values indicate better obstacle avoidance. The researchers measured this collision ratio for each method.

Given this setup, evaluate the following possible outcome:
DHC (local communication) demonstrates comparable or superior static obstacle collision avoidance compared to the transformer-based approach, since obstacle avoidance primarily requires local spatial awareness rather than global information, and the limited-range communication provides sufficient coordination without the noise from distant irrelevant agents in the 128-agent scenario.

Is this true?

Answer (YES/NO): YES